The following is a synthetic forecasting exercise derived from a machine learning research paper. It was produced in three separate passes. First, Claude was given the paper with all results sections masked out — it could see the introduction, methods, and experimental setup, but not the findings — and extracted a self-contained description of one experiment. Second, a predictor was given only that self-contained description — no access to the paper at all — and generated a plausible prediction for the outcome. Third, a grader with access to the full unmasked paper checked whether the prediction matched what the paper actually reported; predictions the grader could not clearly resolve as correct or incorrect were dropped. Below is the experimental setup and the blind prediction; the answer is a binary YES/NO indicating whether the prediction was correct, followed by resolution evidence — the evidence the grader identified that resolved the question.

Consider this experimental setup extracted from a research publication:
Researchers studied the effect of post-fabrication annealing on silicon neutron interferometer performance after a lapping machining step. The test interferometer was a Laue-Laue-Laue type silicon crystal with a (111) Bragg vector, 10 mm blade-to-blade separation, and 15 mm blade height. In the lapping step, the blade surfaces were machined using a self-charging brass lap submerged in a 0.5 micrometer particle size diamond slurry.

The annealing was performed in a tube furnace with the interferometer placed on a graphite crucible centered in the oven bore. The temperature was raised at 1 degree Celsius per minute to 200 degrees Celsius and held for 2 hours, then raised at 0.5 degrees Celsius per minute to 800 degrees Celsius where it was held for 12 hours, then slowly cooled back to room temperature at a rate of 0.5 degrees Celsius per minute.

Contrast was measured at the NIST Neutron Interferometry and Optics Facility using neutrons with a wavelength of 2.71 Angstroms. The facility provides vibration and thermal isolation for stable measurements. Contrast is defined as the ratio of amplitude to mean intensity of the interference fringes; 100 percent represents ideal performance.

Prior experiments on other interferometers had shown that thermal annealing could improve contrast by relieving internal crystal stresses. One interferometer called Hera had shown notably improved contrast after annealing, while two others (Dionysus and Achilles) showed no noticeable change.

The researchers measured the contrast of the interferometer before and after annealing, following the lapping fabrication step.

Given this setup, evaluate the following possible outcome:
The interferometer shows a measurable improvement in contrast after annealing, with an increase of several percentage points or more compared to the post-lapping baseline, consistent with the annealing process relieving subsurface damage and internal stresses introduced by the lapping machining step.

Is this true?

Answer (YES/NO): NO